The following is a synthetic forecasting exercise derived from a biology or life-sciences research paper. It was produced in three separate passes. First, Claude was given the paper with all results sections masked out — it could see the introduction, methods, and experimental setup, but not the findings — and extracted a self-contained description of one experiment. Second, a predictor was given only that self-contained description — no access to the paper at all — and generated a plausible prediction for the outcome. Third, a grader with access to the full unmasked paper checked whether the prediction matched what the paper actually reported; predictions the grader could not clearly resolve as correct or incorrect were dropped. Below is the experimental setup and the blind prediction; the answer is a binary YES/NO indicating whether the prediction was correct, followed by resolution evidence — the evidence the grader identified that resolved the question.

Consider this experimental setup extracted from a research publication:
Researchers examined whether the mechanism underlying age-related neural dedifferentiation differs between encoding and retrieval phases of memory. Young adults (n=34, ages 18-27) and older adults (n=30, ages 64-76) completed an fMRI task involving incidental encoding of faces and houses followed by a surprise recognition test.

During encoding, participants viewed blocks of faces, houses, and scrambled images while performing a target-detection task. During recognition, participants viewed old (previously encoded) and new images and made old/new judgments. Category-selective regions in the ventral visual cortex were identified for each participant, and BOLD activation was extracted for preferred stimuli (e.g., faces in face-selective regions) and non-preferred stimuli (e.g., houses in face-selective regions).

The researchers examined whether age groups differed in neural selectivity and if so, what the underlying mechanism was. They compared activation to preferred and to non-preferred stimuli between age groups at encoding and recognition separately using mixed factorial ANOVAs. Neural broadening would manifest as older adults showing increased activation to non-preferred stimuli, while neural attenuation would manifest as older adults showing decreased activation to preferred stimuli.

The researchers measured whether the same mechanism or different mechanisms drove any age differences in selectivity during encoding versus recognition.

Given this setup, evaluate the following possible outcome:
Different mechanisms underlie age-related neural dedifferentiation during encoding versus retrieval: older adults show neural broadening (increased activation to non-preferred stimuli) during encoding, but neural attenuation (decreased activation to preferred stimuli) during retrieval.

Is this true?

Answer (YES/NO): YES